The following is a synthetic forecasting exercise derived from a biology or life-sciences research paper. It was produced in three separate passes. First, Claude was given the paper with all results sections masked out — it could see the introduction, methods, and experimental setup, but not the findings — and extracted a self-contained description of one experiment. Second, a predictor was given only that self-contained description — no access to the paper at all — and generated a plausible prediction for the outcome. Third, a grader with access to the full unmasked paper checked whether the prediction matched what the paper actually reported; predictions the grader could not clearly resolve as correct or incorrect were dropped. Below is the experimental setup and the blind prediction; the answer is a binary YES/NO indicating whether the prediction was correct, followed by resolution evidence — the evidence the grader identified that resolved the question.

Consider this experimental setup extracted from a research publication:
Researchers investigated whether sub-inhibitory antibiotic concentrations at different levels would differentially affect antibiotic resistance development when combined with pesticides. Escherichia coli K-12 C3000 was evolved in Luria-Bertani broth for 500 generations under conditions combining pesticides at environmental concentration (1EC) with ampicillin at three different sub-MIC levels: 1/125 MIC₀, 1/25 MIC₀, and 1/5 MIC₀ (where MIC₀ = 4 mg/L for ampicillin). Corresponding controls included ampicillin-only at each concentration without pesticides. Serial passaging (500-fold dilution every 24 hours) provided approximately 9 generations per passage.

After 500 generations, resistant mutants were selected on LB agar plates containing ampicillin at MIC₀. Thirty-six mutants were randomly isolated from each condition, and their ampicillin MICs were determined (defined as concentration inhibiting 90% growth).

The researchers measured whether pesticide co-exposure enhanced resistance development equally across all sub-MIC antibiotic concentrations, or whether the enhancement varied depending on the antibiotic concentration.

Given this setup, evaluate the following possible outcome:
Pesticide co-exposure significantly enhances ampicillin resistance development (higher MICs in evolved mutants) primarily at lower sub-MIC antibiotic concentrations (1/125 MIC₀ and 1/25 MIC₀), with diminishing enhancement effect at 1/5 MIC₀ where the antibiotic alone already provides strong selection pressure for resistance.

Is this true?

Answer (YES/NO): NO